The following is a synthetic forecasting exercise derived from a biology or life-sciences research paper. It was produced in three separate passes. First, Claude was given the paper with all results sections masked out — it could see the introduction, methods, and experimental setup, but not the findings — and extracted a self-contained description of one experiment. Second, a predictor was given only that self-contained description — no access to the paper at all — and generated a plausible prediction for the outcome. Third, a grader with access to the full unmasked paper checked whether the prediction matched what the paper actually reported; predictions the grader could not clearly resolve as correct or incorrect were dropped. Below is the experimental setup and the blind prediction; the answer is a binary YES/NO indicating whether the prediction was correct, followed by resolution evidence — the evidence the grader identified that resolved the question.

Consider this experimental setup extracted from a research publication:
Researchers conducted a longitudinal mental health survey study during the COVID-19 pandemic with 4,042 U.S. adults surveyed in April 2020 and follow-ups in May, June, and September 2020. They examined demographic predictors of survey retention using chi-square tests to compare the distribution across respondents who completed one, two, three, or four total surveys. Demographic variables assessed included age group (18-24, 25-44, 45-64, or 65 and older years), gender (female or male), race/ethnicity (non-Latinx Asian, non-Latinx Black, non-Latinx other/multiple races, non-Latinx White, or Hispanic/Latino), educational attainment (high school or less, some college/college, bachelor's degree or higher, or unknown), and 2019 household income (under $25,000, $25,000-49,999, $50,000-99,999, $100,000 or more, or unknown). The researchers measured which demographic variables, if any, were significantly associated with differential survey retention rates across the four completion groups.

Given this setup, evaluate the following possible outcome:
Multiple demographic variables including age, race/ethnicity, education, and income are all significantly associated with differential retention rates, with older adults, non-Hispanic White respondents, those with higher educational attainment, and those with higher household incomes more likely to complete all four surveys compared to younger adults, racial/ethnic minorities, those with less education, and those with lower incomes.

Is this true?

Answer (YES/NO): YES